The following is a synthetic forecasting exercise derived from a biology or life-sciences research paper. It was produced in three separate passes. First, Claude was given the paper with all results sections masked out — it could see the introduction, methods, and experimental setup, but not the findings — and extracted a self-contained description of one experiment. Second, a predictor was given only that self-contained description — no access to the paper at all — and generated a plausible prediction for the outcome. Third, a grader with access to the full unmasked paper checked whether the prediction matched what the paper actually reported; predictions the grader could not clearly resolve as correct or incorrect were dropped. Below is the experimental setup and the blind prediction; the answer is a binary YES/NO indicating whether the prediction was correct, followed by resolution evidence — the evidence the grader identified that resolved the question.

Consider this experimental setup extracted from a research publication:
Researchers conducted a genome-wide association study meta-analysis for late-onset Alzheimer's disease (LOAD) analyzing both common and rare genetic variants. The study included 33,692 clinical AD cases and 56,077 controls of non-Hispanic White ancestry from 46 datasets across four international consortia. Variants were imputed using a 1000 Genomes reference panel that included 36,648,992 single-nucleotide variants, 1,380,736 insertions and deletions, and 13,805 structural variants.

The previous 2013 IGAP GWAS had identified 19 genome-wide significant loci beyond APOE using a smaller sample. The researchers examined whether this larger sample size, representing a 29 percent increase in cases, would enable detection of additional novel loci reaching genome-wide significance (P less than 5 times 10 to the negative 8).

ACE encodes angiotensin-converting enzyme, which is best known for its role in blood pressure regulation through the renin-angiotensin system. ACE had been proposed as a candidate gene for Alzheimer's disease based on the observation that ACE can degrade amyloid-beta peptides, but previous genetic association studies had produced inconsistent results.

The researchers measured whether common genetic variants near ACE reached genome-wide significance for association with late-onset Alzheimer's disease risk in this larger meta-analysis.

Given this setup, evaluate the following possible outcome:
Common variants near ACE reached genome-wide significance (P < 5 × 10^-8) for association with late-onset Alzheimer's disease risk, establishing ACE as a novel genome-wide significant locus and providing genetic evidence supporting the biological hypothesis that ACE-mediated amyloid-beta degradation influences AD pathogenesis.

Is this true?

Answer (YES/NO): YES